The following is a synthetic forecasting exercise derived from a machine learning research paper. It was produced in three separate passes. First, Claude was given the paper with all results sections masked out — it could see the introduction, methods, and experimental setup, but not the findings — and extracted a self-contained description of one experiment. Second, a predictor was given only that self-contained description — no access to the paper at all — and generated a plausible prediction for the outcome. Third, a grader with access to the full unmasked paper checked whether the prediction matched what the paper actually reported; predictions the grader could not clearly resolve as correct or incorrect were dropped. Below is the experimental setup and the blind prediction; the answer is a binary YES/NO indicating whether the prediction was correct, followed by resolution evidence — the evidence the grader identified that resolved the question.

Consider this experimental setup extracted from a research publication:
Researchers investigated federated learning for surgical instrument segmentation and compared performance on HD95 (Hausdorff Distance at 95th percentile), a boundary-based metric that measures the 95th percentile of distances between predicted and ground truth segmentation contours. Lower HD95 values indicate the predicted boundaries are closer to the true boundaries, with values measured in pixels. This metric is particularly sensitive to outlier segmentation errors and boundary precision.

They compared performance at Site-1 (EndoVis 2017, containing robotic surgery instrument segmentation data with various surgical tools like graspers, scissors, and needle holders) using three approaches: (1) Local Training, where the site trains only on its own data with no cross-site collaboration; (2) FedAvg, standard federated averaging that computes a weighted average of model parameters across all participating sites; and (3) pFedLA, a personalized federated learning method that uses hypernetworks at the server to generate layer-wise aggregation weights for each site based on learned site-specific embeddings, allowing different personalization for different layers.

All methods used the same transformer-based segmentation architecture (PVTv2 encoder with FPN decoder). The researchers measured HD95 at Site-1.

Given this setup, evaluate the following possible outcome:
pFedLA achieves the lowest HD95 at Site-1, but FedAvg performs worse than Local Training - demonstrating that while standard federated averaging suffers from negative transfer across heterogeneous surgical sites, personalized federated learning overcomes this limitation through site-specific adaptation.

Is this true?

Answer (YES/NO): YES